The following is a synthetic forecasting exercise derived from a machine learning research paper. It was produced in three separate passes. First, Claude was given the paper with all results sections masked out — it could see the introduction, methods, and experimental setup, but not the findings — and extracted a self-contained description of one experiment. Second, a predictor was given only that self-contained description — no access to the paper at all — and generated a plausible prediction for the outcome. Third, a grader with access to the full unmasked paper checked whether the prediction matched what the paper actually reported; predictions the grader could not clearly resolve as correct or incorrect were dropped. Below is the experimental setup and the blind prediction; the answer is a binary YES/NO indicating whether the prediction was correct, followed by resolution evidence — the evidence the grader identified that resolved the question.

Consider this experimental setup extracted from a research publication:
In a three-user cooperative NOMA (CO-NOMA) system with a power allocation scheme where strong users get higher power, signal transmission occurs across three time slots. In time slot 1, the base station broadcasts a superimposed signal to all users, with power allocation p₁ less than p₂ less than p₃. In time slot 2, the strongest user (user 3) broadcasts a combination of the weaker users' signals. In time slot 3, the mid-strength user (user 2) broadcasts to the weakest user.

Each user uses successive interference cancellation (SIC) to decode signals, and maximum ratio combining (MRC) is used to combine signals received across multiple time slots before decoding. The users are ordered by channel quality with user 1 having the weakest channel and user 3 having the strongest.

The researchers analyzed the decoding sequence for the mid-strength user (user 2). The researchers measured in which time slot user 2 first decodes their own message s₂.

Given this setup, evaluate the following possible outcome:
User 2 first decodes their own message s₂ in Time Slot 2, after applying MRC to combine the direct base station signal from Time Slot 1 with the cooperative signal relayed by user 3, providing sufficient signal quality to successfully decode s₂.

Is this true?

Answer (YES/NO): YES